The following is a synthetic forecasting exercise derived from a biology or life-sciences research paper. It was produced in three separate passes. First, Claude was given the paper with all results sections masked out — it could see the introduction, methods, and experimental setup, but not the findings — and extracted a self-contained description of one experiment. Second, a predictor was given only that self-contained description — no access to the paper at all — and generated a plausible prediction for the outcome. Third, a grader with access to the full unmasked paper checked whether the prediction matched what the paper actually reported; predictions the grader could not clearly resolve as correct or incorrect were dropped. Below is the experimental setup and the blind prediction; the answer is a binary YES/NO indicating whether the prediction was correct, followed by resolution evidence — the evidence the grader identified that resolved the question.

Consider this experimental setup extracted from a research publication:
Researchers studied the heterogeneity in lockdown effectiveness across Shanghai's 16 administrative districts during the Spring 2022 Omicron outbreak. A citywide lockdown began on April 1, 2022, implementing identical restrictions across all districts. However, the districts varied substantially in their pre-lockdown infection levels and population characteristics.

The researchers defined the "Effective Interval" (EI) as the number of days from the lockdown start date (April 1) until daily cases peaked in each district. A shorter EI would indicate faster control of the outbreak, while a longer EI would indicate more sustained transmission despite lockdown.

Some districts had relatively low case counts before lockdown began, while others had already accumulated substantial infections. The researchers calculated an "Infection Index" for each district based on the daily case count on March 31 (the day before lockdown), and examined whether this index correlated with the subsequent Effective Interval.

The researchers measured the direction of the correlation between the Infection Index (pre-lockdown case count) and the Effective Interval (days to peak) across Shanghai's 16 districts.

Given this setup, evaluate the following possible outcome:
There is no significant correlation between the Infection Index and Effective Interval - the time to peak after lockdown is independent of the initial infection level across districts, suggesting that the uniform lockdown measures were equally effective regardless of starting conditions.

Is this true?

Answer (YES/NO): YES